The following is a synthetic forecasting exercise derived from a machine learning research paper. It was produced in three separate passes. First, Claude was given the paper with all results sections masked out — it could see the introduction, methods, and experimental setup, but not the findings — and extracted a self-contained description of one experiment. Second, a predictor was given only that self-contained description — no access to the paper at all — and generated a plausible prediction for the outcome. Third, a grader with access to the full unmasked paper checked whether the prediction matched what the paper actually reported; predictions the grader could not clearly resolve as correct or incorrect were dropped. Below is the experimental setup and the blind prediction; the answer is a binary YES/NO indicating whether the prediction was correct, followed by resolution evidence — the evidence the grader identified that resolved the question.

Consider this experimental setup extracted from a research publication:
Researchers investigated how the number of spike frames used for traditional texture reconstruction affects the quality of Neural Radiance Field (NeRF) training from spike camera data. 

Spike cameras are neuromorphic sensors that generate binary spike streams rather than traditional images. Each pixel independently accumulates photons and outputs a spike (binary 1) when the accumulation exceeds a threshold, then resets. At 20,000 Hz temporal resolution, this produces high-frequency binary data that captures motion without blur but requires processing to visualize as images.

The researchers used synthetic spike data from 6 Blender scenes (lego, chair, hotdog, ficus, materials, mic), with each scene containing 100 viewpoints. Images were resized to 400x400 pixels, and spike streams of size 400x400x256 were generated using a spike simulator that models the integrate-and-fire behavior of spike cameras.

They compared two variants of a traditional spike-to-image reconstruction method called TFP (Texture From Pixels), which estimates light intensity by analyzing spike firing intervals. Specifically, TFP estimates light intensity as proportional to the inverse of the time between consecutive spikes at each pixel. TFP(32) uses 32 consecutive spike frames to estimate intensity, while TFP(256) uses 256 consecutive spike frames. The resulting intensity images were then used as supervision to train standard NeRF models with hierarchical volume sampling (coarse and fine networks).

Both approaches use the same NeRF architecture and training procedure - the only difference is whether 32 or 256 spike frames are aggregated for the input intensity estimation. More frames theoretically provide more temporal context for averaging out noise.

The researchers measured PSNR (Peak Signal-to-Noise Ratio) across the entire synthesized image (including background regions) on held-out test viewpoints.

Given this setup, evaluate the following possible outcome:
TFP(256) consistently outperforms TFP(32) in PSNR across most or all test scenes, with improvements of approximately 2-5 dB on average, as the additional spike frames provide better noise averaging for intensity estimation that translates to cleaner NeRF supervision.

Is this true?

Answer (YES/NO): NO